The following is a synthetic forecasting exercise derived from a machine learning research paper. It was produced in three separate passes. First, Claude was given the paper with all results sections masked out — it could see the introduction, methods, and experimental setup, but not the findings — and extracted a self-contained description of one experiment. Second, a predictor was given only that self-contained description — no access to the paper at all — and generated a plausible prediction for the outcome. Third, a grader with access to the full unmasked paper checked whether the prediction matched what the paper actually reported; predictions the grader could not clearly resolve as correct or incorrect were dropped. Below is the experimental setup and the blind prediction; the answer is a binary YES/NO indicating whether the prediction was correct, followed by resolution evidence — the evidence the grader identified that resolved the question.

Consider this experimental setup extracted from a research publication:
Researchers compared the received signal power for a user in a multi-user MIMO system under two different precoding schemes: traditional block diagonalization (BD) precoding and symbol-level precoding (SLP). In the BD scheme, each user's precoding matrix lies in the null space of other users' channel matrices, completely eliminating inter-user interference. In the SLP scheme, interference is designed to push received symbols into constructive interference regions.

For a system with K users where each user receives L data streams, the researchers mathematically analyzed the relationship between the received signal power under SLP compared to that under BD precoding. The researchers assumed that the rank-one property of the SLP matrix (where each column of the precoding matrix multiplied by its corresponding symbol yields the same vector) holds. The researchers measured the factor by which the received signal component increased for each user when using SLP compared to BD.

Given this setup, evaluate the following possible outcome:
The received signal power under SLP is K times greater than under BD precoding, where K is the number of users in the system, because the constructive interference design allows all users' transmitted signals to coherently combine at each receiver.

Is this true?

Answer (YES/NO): NO